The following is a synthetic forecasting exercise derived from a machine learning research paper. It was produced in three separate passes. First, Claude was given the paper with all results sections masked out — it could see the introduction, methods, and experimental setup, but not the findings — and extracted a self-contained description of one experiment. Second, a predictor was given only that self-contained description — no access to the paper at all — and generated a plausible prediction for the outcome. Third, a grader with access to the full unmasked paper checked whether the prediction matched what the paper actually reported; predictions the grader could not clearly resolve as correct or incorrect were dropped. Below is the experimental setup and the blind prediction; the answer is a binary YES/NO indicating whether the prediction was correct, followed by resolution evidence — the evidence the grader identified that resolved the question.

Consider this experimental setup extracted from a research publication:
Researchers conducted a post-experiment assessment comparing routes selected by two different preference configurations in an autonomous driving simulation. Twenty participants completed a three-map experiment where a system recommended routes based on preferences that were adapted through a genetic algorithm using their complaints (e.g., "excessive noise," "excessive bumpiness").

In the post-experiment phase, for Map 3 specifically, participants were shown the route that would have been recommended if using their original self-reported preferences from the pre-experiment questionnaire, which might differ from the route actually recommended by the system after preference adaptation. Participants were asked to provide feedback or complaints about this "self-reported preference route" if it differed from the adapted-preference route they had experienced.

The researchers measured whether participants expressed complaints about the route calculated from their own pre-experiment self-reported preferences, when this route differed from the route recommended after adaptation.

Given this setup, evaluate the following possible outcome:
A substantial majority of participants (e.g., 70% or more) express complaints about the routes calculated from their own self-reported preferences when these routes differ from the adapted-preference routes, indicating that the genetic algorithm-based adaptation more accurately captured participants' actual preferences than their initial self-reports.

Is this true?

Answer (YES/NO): NO